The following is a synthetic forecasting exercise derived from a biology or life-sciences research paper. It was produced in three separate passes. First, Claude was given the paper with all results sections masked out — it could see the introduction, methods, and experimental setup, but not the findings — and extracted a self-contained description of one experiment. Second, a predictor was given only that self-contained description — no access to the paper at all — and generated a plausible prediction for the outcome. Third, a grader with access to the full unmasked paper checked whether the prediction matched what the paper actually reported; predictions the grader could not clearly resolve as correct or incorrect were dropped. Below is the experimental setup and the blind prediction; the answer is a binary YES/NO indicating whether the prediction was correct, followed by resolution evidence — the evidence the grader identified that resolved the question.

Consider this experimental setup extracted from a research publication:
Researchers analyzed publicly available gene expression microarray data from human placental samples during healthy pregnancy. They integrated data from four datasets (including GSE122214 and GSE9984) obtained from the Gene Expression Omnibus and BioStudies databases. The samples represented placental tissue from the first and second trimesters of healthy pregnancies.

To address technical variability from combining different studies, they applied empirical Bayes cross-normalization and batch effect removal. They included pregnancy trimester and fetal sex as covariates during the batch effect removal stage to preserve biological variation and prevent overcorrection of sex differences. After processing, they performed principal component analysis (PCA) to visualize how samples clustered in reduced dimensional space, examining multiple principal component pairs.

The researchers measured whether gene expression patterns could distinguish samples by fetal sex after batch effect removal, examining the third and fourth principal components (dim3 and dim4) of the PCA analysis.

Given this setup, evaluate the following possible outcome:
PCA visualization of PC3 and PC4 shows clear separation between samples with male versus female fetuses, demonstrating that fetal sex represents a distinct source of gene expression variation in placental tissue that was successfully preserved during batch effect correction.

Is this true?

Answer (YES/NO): YES